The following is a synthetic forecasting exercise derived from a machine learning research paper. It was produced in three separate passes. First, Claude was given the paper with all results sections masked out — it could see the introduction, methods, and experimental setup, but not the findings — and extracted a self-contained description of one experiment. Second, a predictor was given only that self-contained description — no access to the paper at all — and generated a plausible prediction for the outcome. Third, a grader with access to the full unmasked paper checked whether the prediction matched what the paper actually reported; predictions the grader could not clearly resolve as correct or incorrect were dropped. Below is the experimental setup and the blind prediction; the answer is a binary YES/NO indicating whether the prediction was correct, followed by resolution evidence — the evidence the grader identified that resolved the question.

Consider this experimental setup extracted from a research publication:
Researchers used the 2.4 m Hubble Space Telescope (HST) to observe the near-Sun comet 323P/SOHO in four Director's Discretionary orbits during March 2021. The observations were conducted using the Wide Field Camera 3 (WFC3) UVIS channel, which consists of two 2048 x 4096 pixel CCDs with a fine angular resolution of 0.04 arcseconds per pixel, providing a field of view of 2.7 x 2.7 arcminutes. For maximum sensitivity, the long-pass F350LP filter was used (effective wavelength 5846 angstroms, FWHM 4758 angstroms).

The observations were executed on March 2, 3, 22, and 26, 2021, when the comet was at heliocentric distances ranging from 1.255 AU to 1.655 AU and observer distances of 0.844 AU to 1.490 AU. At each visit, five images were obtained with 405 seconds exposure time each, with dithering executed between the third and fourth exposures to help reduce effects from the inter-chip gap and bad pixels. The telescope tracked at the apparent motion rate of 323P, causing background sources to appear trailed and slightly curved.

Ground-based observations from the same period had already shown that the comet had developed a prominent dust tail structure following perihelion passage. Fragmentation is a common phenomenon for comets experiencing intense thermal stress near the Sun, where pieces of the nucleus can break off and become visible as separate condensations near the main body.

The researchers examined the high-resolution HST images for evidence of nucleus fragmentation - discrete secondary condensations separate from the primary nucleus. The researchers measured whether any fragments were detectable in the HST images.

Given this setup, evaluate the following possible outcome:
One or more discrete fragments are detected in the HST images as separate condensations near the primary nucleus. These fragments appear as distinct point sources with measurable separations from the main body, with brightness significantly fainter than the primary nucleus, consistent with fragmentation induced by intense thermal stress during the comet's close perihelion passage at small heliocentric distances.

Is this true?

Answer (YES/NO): YES